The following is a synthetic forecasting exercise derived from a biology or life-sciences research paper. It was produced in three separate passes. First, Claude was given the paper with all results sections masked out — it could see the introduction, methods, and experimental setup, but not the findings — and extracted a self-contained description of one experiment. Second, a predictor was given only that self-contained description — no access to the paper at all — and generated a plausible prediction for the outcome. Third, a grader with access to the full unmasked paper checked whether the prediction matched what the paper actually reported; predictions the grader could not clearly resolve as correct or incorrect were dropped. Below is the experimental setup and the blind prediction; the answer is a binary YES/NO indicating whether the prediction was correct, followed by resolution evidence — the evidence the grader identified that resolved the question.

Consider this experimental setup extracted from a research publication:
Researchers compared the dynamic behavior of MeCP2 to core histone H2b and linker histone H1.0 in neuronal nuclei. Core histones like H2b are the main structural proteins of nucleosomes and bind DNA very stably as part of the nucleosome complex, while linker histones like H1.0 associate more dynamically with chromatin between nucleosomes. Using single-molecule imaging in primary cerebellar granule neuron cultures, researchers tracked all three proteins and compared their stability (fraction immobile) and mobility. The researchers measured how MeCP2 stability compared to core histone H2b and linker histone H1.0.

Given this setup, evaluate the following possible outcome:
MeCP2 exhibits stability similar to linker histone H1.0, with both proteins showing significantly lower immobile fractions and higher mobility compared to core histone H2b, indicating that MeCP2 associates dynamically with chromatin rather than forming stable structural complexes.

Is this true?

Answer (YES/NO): YES